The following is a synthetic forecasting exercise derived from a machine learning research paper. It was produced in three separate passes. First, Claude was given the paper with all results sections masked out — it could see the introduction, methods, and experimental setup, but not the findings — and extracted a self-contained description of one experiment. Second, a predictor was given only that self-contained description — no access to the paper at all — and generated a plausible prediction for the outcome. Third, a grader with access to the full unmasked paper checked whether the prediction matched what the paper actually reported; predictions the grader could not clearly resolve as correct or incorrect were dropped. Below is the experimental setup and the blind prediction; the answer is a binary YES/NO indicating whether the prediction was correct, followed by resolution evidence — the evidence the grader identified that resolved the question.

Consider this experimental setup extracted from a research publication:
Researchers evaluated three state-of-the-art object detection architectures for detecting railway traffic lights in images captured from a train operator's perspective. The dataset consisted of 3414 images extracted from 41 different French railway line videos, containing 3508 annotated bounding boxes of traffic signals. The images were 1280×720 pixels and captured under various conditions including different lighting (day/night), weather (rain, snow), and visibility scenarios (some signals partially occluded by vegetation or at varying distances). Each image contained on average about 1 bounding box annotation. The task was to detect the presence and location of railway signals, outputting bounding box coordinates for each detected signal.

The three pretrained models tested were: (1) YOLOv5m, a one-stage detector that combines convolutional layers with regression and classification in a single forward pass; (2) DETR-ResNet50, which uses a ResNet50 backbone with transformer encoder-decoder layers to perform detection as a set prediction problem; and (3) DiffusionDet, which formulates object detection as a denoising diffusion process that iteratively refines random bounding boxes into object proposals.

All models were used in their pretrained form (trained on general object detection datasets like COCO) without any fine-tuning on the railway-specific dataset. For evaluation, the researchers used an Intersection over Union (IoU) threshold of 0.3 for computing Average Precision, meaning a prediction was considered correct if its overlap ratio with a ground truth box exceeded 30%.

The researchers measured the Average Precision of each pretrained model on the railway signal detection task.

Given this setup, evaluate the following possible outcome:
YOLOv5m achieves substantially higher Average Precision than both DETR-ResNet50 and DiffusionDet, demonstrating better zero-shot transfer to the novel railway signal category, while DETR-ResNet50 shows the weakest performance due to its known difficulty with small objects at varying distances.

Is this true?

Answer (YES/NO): NO